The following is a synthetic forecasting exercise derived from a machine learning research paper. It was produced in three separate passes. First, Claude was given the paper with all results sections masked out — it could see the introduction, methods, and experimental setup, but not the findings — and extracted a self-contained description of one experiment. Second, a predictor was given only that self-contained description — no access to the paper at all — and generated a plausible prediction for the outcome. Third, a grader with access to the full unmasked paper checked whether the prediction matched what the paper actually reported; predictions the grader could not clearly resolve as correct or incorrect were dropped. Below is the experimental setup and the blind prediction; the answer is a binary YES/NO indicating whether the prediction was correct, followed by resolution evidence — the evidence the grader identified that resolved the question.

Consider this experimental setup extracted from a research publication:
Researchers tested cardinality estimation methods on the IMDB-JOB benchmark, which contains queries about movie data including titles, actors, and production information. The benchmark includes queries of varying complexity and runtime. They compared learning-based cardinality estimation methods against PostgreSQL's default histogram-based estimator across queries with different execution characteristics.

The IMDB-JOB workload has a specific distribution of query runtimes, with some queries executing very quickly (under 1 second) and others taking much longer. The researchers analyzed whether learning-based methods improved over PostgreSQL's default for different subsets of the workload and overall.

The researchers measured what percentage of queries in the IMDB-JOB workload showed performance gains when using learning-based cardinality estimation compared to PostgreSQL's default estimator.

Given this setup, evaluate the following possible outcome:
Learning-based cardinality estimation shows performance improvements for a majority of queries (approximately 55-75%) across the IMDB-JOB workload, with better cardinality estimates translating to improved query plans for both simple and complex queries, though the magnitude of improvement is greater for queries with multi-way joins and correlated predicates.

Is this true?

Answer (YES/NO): NO